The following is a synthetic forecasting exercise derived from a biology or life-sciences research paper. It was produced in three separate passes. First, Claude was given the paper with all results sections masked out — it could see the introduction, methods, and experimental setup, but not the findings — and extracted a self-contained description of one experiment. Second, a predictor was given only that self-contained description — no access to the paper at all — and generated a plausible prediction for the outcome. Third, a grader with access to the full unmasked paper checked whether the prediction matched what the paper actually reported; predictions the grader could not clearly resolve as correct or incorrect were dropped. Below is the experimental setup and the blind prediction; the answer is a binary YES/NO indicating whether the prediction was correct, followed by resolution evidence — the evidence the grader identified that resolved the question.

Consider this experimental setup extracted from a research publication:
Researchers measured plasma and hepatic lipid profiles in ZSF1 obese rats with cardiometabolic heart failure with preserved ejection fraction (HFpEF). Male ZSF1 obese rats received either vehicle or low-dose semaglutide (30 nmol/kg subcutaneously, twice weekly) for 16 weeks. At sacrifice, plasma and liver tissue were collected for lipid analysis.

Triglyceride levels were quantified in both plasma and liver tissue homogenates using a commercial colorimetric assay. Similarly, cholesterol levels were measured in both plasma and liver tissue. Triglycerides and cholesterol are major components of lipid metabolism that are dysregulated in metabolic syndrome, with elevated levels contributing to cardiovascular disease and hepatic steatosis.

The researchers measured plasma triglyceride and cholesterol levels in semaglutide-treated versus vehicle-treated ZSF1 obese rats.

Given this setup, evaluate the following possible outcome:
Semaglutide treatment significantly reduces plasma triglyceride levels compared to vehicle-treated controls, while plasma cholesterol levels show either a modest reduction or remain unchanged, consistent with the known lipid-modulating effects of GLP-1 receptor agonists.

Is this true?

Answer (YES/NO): NO